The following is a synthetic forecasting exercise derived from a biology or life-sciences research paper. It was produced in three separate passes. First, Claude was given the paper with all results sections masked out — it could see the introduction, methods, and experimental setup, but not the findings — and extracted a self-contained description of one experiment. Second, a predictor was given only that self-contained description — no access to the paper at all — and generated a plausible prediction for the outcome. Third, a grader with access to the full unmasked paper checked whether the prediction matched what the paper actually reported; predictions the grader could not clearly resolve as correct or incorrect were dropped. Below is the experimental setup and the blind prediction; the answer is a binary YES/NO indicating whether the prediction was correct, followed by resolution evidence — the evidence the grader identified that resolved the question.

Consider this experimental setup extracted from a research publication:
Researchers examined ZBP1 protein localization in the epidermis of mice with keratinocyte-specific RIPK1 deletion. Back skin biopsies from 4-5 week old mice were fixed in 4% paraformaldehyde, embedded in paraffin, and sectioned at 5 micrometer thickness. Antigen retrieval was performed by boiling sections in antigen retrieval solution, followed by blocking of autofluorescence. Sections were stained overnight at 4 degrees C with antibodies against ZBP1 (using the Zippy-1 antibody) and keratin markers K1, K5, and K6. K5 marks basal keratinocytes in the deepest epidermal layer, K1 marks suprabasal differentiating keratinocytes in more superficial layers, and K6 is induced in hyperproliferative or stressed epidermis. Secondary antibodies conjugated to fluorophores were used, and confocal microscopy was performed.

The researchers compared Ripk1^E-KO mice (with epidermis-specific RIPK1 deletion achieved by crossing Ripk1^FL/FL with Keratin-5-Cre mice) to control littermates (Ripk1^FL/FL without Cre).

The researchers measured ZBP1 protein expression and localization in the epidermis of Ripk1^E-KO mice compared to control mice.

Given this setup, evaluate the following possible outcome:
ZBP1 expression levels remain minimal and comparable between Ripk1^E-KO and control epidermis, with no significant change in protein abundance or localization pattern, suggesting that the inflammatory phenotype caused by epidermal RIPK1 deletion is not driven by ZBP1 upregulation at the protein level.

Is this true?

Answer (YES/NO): NO